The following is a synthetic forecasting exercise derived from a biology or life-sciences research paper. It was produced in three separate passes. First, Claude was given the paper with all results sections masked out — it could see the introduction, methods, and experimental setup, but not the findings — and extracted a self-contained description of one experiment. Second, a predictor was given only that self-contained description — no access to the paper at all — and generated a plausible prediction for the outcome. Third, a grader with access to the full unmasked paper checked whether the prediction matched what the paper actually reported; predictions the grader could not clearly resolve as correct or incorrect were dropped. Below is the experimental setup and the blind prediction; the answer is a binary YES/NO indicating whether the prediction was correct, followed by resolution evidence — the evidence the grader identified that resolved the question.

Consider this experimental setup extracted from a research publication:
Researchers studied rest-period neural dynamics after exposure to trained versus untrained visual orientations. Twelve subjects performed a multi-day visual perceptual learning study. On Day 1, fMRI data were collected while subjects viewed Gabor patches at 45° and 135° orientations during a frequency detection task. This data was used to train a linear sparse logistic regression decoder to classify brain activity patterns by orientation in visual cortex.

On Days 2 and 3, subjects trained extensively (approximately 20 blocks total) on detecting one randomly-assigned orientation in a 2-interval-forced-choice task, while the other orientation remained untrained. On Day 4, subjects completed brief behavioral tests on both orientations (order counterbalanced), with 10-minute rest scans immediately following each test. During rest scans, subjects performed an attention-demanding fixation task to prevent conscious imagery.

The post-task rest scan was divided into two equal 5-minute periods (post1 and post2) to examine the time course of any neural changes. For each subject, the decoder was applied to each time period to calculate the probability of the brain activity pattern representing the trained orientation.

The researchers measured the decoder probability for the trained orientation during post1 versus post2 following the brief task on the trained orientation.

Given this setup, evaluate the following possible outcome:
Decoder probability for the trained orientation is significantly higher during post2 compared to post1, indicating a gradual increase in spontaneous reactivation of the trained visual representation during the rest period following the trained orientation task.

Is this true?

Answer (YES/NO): NO